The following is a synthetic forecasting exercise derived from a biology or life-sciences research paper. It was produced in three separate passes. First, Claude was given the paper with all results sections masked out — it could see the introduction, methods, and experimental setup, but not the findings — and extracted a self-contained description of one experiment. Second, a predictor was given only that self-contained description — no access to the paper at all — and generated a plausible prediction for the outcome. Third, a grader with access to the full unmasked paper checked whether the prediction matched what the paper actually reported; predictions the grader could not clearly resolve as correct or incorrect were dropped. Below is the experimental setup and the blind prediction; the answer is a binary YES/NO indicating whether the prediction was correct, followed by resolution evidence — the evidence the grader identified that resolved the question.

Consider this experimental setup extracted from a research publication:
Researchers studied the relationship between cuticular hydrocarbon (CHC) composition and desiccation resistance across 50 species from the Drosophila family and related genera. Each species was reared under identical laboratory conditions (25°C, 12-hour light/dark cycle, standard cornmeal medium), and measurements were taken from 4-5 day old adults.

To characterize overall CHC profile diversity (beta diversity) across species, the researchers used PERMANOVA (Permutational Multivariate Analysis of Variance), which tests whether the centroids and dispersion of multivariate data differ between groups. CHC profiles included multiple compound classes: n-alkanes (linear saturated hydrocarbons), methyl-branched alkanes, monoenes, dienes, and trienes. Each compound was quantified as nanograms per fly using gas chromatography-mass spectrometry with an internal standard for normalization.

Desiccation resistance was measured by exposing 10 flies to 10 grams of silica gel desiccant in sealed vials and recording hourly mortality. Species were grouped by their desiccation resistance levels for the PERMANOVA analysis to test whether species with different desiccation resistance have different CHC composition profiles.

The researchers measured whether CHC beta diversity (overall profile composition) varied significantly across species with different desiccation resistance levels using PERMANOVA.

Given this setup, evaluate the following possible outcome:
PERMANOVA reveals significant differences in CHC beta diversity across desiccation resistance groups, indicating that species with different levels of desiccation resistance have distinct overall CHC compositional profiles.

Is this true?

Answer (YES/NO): YES